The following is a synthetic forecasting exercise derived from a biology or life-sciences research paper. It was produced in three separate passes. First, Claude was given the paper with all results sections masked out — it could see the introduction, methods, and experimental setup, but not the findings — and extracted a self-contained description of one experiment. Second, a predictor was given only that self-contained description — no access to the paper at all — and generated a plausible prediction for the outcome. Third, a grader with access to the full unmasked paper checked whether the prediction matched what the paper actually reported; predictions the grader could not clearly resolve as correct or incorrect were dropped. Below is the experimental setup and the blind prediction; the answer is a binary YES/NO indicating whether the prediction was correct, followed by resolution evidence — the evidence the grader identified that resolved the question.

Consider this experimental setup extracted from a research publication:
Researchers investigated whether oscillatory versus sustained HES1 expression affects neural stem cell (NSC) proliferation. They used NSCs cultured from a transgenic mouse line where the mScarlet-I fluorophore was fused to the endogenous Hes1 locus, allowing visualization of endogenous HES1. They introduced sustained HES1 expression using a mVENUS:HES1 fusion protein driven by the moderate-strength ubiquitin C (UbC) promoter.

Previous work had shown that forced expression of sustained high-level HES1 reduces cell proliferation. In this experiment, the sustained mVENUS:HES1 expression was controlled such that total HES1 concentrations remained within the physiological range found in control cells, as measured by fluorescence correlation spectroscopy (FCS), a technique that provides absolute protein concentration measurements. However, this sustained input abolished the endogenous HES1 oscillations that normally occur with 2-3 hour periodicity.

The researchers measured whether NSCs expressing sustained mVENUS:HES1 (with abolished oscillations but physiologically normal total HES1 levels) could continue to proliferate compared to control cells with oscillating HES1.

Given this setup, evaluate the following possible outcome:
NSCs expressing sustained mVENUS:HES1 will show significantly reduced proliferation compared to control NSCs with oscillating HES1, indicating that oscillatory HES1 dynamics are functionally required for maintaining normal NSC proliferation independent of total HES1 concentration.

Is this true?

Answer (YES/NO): NO